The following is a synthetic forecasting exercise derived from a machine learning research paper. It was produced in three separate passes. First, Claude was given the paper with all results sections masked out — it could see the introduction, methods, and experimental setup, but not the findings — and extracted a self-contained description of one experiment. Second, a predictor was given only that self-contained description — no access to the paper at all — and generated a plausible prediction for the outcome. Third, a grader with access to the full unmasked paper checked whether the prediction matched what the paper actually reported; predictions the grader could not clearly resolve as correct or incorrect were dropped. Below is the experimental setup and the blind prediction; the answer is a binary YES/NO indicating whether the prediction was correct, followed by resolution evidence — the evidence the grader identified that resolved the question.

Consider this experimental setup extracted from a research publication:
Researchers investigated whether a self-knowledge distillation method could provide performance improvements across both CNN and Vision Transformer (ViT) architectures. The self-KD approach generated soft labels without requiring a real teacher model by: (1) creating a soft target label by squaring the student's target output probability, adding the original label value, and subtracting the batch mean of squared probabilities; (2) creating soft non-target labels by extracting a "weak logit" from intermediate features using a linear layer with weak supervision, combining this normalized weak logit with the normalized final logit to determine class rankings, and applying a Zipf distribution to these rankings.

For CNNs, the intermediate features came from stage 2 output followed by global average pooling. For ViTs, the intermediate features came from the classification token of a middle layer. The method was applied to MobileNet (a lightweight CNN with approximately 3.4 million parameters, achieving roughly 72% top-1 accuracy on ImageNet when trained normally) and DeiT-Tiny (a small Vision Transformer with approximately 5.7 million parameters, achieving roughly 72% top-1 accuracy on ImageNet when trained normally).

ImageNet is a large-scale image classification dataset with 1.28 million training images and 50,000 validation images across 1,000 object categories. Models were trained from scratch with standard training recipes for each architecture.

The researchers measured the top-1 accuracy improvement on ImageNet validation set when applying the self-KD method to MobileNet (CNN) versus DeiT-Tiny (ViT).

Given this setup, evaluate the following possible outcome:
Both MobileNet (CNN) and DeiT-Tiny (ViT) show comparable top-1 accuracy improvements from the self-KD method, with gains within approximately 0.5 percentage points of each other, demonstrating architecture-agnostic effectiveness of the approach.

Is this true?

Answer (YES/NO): NO